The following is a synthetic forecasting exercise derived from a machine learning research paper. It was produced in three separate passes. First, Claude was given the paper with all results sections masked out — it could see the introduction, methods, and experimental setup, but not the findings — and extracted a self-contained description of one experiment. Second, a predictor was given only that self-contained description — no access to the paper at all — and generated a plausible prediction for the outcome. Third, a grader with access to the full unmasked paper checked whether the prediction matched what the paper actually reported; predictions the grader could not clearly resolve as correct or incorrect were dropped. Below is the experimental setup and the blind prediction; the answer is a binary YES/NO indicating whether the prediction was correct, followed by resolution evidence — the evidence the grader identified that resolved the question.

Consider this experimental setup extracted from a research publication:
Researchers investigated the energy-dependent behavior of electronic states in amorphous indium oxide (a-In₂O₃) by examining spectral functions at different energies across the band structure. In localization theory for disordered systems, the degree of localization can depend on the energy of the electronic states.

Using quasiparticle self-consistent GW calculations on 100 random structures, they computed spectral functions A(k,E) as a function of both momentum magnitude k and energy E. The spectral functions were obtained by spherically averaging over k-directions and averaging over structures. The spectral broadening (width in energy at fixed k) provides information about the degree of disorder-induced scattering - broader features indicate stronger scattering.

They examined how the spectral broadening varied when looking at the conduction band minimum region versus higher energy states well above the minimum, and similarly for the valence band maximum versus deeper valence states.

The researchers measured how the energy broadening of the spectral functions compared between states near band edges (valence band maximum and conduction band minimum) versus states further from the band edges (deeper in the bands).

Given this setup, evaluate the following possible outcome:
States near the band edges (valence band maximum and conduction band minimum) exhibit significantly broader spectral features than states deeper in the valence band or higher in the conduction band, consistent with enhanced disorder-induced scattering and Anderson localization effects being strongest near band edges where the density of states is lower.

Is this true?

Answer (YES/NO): NO